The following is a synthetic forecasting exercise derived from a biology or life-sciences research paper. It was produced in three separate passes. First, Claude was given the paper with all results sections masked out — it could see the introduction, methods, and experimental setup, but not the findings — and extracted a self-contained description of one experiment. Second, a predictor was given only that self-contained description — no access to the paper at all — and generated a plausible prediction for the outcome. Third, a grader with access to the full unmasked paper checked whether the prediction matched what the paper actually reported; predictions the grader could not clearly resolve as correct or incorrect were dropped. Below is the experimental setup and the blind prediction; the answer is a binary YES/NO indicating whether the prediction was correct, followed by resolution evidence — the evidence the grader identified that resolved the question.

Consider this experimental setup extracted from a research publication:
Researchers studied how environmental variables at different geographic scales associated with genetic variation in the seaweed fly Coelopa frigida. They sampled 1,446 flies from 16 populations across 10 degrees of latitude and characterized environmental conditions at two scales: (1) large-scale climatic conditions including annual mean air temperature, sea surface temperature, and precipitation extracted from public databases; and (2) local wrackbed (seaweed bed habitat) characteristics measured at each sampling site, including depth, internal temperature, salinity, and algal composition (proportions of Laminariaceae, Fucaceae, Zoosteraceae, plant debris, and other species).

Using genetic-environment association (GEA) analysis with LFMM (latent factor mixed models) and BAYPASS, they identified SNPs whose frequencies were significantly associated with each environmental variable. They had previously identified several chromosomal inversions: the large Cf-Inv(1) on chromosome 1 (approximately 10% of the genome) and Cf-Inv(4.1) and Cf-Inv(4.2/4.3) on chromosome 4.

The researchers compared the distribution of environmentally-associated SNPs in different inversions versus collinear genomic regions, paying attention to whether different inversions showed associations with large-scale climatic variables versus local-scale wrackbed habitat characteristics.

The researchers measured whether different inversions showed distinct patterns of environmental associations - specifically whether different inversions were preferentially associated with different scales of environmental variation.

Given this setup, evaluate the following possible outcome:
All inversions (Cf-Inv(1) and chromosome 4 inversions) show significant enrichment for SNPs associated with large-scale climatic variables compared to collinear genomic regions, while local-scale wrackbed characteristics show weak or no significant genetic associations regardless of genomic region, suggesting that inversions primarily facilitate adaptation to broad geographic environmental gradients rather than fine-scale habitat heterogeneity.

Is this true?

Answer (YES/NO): NO